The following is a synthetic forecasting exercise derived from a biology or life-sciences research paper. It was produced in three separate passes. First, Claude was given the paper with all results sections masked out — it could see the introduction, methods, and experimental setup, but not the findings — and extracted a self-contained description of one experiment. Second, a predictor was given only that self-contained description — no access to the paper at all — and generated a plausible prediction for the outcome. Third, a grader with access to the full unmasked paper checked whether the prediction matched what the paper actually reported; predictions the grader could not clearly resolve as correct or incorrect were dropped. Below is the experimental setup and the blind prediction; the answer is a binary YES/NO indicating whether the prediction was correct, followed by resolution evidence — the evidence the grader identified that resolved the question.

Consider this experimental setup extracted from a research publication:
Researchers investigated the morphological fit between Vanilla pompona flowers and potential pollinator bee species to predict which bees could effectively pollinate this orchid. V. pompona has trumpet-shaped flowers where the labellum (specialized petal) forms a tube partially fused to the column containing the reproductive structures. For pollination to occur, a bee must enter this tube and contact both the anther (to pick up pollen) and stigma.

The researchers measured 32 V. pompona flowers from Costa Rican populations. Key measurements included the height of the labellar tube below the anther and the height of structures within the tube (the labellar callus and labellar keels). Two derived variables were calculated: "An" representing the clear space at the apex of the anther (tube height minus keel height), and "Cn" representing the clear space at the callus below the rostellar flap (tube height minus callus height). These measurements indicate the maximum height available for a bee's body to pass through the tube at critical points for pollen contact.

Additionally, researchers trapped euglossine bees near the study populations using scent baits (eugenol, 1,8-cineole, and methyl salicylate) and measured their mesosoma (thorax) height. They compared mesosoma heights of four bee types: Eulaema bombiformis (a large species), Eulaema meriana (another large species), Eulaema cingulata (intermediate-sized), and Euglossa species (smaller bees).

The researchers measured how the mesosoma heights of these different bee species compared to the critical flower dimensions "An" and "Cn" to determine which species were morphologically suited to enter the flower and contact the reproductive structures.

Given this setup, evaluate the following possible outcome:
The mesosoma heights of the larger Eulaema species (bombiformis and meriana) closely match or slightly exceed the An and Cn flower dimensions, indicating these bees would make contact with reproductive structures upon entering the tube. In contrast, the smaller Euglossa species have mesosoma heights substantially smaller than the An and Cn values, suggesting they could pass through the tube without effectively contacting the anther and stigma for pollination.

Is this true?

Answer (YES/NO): NO